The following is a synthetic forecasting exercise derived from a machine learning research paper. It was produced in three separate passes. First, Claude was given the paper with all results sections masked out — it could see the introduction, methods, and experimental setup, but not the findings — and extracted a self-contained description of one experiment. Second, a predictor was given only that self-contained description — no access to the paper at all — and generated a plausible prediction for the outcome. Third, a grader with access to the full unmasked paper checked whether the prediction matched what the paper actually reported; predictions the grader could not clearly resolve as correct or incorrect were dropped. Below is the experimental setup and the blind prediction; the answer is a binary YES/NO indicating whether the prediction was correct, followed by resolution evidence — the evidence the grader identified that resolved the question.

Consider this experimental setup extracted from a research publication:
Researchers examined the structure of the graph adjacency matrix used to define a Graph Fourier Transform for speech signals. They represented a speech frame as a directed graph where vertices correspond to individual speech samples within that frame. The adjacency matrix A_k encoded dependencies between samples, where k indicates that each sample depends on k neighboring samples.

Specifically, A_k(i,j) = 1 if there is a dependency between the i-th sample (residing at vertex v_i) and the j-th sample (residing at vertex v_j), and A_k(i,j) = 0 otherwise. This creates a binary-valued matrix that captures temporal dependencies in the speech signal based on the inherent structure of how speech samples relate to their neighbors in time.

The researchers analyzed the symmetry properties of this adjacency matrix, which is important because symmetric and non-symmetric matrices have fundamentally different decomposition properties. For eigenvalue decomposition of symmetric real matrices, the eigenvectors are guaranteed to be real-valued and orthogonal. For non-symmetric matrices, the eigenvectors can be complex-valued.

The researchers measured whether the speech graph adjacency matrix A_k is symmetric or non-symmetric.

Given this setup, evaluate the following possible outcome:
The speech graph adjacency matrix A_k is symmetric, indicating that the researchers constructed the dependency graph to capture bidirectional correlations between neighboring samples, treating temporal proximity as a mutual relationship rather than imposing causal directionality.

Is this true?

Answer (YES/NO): NO